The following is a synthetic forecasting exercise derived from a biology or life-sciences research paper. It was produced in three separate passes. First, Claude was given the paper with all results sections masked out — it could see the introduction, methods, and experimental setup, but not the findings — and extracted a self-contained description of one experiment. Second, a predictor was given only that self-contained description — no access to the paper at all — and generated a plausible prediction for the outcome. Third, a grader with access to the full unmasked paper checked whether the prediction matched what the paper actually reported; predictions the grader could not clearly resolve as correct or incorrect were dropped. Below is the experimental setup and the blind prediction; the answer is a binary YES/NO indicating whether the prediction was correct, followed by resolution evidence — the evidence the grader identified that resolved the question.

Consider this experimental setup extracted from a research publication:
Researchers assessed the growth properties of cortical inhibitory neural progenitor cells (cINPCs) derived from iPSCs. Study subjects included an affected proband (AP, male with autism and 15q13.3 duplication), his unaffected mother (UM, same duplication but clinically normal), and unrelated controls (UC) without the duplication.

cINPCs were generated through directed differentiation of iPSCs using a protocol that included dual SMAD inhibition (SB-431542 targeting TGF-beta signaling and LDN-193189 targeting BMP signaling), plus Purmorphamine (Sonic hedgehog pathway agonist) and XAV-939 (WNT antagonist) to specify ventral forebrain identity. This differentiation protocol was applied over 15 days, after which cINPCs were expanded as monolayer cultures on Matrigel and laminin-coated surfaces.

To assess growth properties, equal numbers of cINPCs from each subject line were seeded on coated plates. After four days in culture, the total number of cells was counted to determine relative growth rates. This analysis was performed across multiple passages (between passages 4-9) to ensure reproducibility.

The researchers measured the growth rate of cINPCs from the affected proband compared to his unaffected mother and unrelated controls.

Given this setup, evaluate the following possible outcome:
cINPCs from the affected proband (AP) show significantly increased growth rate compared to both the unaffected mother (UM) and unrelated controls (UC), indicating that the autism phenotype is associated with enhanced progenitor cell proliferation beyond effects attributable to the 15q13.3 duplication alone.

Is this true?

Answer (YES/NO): YES